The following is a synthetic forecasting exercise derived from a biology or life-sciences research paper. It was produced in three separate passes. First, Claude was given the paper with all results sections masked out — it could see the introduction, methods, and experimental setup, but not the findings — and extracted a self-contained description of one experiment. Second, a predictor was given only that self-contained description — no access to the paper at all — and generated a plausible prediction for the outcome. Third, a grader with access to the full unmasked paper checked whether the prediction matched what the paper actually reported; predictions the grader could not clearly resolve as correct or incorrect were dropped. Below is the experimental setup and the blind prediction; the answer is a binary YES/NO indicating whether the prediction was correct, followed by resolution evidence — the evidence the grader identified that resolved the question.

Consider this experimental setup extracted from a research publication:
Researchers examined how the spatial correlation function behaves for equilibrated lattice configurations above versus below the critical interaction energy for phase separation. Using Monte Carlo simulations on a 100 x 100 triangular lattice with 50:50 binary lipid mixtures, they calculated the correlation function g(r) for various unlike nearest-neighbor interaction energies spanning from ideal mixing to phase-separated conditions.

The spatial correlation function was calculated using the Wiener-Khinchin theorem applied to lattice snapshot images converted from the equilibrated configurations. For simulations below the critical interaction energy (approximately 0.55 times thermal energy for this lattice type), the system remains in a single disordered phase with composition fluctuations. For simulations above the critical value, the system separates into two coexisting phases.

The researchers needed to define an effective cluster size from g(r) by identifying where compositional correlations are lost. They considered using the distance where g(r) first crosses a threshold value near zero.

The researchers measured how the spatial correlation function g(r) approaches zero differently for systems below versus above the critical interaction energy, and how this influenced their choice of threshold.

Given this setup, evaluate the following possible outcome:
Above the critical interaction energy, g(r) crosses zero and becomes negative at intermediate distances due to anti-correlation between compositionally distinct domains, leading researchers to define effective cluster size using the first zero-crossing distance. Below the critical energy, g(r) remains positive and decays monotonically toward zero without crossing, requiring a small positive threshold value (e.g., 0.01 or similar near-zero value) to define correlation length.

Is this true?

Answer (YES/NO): NO